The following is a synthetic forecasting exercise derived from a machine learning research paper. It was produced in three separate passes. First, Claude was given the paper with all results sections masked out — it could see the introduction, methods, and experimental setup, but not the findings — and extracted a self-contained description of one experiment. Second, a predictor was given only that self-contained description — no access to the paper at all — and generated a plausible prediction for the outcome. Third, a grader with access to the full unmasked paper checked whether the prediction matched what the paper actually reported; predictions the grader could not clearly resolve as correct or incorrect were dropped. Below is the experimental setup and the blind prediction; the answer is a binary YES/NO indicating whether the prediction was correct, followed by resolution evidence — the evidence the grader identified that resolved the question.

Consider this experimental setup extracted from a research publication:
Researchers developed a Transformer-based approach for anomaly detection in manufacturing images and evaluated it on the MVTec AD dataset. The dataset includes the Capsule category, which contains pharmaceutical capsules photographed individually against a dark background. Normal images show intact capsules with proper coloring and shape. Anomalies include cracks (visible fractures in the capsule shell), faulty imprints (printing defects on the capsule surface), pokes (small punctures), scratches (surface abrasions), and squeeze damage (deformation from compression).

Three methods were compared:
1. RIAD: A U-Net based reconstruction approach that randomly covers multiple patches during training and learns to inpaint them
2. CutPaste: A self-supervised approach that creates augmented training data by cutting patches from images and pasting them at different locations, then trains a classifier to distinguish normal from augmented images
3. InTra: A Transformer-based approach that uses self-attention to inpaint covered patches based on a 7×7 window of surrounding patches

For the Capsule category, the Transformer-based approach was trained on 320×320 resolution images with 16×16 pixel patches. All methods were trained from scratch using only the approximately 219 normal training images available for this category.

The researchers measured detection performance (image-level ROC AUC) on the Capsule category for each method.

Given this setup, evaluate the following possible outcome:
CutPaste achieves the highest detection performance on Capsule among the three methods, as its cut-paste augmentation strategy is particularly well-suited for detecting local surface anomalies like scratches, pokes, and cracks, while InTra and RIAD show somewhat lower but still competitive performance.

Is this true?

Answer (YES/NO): YES